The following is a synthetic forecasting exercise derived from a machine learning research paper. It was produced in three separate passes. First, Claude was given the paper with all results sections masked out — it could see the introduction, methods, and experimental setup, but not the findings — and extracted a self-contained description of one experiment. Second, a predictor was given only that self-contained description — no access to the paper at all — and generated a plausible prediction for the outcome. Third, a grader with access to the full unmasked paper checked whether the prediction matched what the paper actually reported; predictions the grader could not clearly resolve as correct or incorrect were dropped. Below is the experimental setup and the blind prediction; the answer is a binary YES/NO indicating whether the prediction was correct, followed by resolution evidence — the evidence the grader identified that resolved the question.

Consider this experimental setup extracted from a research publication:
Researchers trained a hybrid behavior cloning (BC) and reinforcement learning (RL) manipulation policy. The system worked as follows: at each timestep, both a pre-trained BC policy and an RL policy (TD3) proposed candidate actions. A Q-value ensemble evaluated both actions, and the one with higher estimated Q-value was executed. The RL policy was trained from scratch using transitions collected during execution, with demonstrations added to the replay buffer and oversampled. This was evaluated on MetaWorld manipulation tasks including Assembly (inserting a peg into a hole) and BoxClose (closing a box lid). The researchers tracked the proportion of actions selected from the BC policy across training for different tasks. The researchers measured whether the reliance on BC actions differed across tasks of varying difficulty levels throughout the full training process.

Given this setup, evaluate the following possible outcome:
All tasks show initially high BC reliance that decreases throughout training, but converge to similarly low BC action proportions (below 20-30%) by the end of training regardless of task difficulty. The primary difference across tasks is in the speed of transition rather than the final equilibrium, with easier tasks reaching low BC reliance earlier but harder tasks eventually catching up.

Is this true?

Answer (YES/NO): NO